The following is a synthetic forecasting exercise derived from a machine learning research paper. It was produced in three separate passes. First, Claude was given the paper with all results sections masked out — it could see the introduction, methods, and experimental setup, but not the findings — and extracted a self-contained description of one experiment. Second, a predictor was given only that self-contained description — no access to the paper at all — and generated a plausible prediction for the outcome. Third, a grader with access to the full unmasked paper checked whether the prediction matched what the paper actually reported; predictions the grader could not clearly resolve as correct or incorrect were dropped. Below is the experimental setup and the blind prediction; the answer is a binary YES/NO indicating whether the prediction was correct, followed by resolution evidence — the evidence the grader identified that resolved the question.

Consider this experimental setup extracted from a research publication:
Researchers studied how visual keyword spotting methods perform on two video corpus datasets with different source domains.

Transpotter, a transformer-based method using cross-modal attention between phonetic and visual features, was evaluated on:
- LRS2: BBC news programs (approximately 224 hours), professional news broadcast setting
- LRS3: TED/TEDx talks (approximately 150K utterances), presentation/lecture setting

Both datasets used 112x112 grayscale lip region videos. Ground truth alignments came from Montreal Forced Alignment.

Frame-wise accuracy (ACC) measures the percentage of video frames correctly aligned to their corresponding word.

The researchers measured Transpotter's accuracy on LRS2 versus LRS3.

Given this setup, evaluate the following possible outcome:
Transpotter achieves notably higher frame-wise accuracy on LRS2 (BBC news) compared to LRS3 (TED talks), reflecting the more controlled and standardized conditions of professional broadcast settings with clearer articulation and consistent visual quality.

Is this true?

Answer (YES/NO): YES